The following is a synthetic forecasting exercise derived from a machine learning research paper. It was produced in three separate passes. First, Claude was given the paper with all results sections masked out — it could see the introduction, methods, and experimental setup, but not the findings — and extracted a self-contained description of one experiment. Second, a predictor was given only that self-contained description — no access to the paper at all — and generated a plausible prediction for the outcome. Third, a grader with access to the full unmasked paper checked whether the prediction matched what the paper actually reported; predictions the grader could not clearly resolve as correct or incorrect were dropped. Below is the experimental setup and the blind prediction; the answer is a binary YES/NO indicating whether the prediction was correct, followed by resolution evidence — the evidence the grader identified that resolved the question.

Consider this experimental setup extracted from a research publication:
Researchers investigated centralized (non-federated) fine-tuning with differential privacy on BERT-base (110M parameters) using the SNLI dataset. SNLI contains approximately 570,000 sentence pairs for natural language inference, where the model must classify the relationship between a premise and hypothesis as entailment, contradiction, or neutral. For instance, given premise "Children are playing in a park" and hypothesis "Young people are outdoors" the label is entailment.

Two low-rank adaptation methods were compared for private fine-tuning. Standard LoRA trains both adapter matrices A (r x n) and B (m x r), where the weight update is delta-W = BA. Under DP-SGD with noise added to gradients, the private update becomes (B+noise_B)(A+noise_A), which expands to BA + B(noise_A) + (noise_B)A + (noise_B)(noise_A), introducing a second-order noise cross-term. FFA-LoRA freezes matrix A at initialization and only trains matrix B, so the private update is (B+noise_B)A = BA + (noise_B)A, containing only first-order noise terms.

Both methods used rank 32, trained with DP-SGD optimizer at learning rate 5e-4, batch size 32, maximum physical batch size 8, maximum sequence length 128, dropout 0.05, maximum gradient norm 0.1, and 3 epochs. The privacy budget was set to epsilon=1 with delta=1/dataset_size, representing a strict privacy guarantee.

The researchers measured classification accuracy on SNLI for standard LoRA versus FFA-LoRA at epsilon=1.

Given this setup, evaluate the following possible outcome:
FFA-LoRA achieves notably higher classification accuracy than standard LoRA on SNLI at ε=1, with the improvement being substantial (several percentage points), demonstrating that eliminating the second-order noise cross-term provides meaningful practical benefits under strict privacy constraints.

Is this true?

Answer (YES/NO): YES